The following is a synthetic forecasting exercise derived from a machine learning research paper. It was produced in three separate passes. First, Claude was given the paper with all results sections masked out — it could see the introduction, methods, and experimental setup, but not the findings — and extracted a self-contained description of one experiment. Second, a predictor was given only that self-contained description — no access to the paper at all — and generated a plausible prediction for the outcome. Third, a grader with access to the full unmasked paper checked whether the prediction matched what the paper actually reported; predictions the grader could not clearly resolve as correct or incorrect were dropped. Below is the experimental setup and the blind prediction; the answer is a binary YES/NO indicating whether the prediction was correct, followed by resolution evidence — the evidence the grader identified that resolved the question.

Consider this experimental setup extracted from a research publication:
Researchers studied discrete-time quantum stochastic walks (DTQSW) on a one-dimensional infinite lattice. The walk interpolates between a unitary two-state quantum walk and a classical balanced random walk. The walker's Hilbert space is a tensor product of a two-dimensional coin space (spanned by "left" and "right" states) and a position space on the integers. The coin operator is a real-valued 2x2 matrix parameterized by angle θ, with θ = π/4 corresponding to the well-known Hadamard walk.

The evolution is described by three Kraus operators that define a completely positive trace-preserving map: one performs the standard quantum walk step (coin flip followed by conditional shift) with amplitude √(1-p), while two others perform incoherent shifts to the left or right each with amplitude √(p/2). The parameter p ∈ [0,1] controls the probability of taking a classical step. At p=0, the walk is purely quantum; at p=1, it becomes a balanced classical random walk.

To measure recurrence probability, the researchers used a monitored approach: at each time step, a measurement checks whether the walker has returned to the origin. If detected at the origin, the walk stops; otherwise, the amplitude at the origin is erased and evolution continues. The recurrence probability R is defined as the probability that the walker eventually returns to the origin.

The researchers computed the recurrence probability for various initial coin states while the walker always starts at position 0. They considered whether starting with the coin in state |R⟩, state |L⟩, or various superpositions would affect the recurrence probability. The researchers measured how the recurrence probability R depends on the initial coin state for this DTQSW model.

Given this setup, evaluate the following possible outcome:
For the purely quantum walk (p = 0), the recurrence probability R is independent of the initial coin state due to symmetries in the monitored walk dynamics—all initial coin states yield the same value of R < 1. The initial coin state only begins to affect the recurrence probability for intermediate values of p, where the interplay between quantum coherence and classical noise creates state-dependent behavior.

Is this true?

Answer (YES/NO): NO